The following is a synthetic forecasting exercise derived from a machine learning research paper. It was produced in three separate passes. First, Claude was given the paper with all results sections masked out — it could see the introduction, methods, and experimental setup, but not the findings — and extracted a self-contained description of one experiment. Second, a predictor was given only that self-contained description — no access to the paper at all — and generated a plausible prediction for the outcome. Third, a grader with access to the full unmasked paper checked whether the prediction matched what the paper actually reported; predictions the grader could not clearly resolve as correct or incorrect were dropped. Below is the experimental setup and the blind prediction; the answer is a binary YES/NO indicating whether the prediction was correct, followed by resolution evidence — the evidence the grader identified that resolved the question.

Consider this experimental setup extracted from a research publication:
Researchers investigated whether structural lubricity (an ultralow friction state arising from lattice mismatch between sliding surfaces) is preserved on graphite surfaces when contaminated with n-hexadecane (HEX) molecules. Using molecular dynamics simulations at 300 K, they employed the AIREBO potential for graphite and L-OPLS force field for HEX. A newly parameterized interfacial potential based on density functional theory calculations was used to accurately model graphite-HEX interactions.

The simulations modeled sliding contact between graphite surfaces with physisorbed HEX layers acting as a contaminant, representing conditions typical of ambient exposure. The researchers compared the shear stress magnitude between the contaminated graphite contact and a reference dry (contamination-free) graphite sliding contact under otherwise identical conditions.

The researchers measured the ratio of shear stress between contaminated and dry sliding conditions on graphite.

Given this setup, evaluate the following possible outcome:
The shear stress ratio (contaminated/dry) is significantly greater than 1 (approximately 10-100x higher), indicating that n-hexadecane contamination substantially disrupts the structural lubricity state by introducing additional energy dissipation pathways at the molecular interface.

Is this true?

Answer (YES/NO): NO